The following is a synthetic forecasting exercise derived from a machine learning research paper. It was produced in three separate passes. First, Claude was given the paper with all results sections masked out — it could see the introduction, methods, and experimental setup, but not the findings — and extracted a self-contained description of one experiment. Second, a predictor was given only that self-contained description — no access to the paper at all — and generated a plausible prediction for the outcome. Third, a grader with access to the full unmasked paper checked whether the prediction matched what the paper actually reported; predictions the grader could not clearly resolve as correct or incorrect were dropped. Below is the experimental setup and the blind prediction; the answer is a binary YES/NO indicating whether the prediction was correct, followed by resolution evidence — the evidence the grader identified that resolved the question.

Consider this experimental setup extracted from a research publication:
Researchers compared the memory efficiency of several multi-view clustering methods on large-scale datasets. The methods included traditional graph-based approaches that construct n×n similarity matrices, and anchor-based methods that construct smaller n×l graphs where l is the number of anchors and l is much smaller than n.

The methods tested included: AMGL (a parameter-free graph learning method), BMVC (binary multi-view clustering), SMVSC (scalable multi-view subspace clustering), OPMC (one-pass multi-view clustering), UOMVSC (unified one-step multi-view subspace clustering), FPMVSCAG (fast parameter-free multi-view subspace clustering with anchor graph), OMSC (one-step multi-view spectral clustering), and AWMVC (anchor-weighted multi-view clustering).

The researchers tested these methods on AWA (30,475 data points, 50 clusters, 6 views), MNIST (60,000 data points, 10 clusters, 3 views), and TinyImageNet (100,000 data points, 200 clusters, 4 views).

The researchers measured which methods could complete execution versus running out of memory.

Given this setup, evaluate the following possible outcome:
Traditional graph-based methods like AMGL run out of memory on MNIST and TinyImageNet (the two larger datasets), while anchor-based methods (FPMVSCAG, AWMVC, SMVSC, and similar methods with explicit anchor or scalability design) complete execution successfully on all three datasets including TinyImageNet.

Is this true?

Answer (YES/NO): NO